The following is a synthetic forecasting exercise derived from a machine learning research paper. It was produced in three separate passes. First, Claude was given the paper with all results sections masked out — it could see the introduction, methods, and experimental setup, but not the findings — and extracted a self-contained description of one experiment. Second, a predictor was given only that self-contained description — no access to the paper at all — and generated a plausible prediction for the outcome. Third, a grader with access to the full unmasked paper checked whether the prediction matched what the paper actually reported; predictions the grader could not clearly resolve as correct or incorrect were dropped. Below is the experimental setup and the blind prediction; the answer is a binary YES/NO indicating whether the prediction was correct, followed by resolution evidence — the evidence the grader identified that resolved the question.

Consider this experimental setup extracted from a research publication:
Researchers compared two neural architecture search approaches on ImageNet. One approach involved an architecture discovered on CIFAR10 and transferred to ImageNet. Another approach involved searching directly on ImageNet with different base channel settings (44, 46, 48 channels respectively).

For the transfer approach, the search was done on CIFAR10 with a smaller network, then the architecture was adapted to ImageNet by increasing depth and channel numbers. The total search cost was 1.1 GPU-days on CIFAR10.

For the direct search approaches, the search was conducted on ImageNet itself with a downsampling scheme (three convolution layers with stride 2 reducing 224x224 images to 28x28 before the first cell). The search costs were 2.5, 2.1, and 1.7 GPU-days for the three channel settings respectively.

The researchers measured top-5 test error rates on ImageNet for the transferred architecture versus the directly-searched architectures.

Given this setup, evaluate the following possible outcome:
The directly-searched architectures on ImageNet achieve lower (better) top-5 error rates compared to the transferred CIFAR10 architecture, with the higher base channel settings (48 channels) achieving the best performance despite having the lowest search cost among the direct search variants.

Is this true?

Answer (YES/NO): NO